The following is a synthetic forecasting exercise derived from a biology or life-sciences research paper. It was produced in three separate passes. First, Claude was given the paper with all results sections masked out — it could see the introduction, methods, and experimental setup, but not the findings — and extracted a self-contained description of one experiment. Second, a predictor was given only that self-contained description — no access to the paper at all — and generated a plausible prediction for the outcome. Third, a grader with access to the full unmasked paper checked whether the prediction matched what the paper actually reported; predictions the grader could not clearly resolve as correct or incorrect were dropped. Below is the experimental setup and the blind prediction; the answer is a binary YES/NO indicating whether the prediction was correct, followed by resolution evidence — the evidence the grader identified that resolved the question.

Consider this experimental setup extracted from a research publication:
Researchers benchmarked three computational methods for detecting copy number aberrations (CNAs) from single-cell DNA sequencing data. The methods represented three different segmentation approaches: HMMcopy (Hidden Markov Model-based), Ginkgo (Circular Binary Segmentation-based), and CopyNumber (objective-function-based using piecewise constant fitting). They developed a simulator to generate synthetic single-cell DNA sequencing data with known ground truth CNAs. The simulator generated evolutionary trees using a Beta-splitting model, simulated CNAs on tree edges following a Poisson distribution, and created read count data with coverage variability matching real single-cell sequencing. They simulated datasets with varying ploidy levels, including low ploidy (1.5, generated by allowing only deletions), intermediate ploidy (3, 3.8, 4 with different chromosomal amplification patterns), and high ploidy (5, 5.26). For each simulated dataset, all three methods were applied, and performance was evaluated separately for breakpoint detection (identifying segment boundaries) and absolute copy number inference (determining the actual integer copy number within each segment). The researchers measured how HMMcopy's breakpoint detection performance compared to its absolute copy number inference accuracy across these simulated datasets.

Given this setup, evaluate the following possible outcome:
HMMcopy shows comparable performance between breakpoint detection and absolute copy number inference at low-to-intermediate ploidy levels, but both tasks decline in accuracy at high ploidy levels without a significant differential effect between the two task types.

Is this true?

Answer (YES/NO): NO